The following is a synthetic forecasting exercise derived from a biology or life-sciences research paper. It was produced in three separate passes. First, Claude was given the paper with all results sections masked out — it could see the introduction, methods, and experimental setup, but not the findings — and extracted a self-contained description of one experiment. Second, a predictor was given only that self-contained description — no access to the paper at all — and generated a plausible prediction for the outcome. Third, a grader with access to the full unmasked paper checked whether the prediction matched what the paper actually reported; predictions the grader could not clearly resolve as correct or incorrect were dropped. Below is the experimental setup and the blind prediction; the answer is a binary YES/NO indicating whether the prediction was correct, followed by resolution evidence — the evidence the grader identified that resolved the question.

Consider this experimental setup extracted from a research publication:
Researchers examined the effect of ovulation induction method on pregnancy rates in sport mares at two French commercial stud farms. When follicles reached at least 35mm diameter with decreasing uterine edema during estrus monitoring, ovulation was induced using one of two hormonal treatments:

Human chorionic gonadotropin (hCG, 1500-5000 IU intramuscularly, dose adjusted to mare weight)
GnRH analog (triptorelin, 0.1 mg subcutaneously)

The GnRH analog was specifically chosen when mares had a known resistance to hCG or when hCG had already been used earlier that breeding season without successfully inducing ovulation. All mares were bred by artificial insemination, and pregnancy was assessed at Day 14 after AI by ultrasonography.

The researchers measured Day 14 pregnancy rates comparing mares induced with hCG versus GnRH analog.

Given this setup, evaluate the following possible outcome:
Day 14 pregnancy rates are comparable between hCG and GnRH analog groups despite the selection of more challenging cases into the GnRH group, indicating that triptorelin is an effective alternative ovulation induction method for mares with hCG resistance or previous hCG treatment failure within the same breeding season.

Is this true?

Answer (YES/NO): YES